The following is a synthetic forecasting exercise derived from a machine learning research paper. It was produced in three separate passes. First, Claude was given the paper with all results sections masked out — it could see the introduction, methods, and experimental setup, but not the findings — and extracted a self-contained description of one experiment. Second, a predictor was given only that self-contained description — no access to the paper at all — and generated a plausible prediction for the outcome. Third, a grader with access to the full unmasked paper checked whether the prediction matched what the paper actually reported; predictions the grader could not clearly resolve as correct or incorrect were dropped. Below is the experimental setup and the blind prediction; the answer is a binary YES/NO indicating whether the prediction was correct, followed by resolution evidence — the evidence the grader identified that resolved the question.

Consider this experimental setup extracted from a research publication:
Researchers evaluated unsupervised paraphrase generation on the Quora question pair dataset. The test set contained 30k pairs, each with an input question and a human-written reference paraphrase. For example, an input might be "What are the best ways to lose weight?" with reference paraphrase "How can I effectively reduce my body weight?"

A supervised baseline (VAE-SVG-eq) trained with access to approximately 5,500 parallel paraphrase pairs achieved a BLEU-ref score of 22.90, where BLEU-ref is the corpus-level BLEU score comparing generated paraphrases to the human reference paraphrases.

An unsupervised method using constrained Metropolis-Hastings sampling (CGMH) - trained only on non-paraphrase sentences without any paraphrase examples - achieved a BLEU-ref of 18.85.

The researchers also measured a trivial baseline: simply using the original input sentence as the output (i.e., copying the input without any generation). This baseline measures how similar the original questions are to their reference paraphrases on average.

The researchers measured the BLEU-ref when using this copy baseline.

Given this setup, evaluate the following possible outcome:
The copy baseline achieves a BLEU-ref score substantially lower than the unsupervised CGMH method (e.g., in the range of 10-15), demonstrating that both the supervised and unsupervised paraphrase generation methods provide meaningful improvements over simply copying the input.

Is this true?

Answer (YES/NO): NO